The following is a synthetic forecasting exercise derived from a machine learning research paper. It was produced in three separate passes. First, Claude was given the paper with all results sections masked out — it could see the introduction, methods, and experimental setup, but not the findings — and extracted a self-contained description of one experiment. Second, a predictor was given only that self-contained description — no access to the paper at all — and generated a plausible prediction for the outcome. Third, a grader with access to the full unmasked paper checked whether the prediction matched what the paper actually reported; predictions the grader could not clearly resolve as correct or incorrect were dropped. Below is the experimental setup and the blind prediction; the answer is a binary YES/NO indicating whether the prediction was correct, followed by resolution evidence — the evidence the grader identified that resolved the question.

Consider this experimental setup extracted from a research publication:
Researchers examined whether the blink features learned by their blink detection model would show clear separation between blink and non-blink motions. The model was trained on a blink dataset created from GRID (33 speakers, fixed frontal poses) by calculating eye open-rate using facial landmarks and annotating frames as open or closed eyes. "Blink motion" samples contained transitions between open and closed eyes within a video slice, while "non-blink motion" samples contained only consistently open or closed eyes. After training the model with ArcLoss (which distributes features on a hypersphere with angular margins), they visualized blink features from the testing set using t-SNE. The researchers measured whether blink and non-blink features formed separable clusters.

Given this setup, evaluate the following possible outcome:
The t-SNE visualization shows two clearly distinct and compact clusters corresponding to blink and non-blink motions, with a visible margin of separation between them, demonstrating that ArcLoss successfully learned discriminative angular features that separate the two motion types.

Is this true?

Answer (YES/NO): NO